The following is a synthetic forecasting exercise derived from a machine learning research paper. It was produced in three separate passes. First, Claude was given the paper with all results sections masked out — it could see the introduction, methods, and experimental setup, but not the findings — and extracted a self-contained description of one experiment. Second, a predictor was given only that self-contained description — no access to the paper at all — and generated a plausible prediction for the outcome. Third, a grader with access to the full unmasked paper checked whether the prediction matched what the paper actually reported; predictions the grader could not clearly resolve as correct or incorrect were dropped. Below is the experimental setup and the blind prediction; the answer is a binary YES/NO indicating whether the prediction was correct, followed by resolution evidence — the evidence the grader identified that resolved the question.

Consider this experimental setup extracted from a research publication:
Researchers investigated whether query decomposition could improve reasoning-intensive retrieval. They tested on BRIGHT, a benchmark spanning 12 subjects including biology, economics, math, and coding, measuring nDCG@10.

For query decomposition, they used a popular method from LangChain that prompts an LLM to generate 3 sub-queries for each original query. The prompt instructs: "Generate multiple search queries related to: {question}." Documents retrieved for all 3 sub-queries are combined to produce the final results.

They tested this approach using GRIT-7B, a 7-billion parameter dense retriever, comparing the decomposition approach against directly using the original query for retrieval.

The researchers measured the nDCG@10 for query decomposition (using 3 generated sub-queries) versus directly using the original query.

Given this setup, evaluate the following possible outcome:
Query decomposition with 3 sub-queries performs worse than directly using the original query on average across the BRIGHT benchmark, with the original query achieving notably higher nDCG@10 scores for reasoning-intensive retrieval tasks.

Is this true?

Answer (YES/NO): YES